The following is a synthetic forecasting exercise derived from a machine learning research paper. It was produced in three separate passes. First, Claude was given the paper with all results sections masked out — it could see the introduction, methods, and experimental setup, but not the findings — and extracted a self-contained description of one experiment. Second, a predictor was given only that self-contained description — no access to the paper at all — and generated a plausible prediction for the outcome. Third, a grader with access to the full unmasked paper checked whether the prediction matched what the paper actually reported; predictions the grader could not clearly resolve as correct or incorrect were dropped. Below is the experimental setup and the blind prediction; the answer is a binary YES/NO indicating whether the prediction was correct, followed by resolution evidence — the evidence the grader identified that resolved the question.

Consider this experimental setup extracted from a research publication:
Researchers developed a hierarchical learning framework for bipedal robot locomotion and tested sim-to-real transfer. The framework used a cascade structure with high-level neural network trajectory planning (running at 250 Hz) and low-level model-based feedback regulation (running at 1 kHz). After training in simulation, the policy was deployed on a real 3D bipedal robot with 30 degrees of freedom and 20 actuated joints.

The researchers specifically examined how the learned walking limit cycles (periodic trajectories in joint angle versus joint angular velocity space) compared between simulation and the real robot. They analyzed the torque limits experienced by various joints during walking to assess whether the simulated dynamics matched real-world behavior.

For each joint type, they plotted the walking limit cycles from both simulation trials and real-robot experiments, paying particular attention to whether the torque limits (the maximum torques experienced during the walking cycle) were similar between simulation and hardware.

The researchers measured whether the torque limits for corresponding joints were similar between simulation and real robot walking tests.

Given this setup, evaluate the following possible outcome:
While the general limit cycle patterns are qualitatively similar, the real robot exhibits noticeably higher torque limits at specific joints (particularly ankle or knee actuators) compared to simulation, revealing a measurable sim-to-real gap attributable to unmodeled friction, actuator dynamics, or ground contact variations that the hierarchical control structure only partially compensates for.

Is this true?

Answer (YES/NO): NO